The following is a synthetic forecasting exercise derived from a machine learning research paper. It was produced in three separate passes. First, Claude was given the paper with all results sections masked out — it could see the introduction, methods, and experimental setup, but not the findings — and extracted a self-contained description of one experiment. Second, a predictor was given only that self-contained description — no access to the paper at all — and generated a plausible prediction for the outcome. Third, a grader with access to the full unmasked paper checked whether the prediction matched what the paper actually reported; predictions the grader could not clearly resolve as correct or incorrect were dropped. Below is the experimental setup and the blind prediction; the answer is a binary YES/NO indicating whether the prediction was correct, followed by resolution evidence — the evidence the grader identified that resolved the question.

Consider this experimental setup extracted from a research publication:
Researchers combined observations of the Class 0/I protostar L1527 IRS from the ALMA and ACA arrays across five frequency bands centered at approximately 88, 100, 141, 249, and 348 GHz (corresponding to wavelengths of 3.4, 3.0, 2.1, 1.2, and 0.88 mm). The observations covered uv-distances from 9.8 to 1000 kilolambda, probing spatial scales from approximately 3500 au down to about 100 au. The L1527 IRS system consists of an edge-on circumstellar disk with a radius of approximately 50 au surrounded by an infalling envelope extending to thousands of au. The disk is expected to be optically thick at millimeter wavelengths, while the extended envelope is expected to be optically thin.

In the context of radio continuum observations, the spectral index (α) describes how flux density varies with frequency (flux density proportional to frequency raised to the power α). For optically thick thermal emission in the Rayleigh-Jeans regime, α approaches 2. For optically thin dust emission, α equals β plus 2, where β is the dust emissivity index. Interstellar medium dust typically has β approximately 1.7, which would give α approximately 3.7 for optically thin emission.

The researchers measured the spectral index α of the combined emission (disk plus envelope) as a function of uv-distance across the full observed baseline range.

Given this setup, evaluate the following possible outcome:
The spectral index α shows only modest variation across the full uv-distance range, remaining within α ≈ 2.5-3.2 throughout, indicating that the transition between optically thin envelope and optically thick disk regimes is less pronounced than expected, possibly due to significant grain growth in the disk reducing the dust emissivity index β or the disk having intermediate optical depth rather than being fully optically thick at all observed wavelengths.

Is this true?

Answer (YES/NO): NO